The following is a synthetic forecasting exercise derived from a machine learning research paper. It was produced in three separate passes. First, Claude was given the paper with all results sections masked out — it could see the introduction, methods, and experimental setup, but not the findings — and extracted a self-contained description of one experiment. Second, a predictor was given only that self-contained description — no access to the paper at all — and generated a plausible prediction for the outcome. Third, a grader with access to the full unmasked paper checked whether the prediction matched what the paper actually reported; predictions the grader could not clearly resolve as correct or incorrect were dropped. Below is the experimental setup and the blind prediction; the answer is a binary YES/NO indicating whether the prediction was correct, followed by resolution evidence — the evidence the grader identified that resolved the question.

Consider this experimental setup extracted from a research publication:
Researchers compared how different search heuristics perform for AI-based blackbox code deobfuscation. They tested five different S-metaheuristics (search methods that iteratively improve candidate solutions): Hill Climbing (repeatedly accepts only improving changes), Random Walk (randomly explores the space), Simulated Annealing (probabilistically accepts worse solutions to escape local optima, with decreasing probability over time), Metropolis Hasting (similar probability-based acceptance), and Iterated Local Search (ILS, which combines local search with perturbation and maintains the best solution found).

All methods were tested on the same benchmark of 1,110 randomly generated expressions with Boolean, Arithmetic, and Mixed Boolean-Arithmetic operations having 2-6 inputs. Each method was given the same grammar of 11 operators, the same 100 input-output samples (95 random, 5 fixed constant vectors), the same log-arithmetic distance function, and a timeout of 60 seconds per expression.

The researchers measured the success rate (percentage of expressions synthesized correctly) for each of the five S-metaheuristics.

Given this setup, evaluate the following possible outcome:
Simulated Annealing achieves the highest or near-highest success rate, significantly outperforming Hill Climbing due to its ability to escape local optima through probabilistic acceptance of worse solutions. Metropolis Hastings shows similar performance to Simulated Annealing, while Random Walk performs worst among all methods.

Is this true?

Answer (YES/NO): NO